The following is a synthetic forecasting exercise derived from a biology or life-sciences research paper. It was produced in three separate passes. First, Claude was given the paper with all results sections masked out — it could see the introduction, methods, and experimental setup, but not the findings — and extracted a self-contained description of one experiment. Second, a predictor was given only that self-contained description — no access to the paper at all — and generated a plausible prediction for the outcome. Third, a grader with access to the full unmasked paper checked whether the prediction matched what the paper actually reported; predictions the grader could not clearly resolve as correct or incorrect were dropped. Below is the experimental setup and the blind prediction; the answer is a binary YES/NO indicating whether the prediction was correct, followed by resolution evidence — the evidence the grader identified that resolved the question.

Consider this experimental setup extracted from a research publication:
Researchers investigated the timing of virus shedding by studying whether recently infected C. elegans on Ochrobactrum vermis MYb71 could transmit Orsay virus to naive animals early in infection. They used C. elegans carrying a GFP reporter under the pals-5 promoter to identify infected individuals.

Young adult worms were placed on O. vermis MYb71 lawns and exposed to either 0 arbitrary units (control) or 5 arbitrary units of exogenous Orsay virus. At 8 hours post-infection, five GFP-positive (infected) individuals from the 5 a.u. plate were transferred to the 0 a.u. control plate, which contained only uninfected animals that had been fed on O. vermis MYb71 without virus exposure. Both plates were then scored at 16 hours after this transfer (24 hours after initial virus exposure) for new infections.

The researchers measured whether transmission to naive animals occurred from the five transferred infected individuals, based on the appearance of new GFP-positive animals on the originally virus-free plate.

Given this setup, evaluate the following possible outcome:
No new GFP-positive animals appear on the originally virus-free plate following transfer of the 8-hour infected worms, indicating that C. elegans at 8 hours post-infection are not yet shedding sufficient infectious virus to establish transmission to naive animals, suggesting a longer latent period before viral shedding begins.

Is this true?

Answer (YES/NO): NO